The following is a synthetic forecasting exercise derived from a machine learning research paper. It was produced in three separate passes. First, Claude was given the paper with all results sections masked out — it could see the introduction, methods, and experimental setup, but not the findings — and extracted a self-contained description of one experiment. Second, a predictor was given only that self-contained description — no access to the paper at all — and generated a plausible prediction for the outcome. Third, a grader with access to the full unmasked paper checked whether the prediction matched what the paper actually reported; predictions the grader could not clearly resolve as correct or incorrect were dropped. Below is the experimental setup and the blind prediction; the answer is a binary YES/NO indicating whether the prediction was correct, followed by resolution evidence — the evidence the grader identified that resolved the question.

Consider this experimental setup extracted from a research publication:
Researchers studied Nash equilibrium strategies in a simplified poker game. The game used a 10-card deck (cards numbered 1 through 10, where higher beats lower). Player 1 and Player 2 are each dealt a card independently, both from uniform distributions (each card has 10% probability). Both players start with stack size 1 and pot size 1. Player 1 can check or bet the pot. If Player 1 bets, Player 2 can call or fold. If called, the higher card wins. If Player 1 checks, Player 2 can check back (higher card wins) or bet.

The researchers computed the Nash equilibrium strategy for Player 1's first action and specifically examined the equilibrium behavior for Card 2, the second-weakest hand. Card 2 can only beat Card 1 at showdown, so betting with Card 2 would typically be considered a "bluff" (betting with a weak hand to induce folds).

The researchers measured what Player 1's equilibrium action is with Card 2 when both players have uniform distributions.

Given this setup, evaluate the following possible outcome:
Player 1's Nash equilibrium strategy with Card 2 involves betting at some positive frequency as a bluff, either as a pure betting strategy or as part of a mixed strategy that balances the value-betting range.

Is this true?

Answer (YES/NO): YES